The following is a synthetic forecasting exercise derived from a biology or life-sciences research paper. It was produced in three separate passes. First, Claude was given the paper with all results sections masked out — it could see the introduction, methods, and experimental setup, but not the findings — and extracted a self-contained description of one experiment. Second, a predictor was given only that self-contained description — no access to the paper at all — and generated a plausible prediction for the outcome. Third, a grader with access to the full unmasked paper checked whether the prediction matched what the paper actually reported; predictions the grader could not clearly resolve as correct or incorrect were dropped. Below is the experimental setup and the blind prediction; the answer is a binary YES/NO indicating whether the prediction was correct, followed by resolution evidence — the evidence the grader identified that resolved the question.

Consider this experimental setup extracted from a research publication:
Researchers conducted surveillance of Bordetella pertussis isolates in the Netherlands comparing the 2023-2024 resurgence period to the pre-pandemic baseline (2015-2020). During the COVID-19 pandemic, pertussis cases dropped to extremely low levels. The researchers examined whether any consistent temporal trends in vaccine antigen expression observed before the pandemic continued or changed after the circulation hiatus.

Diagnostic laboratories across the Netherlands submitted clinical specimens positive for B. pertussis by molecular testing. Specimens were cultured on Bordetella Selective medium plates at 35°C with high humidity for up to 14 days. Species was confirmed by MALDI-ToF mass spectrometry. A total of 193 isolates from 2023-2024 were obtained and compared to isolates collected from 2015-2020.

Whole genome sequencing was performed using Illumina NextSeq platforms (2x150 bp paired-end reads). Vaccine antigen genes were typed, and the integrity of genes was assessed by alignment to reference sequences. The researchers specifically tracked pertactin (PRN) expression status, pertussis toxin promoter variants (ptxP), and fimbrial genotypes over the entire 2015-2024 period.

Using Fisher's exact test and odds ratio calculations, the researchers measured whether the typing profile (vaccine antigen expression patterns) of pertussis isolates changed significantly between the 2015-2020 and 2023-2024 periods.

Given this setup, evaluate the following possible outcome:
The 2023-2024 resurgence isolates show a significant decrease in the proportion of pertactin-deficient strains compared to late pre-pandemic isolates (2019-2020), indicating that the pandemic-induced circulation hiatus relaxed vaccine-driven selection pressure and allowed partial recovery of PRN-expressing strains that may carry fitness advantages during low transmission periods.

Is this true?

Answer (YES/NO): YES